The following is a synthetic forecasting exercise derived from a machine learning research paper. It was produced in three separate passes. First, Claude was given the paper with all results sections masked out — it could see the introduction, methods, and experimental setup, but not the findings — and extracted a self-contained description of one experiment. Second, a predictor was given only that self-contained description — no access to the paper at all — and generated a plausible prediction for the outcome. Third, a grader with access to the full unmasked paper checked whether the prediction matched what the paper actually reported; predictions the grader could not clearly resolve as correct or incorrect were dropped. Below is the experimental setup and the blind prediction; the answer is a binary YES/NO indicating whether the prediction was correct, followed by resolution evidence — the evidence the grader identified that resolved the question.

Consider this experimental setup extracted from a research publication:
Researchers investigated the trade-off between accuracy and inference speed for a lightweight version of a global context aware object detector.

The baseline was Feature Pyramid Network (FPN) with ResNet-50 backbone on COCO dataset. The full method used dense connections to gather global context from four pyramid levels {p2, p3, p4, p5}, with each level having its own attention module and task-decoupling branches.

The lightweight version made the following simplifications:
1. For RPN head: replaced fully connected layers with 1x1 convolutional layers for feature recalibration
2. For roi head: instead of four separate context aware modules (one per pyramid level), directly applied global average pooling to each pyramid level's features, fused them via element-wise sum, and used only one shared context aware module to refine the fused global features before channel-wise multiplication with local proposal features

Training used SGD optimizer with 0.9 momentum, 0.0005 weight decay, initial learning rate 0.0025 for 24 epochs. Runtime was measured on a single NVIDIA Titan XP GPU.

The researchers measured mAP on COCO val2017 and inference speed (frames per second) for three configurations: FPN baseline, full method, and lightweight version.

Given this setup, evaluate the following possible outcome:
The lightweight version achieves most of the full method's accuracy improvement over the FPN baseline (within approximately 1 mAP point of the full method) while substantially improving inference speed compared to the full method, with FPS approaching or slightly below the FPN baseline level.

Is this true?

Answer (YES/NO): YES